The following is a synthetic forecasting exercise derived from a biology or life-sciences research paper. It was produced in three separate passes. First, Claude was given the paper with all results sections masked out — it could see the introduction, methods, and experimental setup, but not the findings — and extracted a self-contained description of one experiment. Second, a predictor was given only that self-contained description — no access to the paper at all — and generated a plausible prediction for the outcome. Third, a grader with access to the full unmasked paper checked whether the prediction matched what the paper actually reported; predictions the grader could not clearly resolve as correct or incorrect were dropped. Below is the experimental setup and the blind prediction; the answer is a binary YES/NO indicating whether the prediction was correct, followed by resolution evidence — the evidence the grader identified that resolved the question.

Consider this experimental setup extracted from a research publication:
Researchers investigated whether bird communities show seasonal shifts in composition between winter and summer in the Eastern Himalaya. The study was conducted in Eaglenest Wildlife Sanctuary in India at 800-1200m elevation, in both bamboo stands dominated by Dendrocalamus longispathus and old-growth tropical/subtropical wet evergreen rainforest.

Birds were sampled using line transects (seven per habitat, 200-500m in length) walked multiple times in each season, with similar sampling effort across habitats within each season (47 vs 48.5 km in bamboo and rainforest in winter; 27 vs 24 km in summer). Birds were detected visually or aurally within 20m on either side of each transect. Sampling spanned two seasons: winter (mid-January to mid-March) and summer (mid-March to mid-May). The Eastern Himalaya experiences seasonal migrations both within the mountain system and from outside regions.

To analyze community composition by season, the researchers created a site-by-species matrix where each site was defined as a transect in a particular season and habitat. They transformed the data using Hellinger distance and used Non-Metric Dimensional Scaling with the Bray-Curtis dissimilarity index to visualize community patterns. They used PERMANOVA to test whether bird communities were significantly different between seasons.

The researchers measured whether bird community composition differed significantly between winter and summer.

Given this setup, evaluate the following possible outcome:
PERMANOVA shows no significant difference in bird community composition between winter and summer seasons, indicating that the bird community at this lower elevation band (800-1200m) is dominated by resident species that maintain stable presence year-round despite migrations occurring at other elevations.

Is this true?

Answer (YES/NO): NO